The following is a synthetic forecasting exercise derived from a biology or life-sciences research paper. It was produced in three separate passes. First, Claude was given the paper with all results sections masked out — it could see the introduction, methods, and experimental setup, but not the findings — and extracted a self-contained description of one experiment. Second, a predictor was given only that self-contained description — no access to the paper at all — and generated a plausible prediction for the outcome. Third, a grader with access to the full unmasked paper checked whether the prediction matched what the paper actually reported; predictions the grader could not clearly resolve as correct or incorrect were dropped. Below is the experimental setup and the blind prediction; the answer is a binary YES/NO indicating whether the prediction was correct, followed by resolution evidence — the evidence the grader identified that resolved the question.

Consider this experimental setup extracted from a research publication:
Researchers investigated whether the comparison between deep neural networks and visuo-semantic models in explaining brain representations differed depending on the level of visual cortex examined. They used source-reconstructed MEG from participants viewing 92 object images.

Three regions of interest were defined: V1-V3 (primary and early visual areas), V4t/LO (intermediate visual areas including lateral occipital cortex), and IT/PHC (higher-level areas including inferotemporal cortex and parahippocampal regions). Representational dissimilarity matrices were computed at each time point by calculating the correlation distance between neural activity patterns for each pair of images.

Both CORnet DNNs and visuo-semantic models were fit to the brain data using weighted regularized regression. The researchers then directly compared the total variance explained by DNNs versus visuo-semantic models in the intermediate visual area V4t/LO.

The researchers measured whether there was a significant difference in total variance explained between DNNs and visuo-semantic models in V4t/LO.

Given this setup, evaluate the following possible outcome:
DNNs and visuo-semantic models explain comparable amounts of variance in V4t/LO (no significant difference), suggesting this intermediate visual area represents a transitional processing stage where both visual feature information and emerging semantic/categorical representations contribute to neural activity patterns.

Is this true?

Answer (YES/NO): YES